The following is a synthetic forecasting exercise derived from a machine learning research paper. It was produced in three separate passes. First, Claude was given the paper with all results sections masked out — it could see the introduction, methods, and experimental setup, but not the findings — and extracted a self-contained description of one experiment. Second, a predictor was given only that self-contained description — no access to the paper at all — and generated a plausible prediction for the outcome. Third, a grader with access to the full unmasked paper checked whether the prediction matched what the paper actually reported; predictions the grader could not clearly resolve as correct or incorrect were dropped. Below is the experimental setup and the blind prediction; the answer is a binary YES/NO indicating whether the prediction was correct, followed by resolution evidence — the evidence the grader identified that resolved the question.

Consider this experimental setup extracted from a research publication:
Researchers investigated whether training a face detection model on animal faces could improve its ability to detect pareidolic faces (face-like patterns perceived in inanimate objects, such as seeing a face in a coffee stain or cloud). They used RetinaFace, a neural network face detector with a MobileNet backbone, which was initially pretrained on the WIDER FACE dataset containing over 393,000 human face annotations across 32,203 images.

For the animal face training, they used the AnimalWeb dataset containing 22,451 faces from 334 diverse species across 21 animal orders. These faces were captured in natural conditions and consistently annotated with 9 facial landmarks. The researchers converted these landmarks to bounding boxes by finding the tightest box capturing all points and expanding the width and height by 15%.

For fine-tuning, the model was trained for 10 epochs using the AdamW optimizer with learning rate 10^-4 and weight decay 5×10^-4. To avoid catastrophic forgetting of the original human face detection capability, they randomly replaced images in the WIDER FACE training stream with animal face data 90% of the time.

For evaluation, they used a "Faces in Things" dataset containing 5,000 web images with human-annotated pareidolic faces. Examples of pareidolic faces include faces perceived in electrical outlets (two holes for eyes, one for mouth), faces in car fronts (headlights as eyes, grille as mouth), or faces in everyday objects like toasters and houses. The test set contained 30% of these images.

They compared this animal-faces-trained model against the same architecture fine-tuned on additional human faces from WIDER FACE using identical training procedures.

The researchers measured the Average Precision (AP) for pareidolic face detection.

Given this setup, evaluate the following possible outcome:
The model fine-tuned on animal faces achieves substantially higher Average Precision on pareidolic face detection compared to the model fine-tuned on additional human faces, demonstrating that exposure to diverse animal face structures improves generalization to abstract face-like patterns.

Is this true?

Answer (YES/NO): YES